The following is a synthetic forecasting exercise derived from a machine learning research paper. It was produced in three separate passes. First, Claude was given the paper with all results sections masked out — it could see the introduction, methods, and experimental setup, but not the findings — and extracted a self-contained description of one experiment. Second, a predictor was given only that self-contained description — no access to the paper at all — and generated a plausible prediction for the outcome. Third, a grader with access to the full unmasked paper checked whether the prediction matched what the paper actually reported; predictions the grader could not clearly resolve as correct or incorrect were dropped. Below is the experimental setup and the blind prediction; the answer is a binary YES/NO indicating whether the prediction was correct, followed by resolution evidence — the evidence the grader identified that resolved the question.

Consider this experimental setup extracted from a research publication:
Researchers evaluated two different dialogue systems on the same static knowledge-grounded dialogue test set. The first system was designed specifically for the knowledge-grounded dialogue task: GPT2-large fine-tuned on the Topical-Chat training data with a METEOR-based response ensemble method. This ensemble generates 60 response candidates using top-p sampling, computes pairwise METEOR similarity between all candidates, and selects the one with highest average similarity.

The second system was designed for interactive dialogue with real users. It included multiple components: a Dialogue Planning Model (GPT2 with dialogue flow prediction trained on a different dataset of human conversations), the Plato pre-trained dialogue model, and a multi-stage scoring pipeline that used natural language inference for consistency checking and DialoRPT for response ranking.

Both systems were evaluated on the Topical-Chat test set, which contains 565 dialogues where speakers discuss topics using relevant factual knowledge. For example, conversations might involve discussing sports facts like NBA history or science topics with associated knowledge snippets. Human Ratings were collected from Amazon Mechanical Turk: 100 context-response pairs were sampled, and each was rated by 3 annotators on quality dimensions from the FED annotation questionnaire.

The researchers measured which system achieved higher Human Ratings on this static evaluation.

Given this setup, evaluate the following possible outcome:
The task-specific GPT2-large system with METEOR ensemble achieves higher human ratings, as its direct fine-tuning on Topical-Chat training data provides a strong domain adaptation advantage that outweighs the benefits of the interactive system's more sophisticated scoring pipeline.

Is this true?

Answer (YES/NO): NO